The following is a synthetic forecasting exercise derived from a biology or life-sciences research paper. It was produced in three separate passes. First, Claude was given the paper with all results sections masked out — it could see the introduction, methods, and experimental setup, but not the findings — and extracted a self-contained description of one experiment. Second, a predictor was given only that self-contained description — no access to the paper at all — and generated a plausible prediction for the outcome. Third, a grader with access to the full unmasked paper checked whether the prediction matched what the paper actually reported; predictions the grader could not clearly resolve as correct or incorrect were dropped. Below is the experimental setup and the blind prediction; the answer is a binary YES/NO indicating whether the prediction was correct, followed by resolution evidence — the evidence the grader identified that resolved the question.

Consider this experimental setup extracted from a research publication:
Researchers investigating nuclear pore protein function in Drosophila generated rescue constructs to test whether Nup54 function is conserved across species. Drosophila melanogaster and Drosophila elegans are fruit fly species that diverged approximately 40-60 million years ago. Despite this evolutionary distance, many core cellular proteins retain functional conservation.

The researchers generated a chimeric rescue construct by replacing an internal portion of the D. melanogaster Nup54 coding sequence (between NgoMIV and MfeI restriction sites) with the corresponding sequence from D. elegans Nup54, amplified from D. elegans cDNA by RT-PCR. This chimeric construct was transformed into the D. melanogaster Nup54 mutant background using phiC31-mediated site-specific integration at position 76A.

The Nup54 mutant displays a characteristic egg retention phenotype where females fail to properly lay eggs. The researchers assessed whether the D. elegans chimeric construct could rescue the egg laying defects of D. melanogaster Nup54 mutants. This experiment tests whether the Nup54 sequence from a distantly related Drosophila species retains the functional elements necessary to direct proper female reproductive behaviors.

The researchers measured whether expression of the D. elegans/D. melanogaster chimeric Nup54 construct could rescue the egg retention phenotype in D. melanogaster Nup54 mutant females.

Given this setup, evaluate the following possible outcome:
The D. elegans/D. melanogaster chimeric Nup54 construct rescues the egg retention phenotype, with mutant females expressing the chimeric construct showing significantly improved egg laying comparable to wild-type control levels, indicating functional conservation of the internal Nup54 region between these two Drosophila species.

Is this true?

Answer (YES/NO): YES